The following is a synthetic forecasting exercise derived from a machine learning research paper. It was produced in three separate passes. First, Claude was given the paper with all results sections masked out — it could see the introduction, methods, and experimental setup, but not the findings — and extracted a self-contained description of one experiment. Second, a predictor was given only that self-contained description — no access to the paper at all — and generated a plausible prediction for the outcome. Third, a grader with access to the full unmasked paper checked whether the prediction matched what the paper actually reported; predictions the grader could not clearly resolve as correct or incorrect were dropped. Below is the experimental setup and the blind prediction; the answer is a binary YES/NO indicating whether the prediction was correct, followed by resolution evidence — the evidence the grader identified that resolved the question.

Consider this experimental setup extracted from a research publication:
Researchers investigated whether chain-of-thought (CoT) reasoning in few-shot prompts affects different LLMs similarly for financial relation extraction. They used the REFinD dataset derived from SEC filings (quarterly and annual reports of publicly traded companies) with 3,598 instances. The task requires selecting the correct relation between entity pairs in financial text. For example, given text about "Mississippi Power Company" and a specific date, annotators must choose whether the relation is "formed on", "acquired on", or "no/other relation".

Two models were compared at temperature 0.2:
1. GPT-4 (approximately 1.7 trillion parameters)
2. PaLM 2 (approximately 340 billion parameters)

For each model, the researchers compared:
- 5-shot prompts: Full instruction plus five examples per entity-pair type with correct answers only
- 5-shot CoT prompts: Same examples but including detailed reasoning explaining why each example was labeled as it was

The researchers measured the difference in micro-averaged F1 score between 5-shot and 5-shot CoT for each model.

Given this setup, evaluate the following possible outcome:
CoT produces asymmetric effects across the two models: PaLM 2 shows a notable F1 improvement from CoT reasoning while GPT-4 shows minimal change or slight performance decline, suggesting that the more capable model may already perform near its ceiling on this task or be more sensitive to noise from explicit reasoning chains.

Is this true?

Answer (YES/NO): NO